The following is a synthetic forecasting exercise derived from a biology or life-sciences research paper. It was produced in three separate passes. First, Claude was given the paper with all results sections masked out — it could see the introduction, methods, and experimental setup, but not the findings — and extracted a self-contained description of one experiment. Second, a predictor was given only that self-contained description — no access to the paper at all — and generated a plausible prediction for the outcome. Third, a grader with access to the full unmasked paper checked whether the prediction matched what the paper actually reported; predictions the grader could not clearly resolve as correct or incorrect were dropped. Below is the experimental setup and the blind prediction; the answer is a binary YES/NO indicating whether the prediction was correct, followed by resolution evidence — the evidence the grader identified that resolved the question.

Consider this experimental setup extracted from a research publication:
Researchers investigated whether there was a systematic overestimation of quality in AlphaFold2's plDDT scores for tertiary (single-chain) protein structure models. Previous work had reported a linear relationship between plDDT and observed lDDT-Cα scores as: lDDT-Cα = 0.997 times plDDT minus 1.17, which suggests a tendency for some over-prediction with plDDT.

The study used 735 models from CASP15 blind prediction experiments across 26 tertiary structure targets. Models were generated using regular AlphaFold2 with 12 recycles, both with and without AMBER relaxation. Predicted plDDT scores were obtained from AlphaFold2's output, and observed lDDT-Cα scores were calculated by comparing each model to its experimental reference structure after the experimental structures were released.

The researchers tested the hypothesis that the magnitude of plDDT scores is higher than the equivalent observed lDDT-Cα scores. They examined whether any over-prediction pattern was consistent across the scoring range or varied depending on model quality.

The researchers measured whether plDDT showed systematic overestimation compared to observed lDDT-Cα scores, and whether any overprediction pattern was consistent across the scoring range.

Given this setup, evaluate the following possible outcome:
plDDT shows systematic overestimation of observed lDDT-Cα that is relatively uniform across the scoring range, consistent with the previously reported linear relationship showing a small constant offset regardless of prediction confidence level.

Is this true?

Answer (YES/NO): NO